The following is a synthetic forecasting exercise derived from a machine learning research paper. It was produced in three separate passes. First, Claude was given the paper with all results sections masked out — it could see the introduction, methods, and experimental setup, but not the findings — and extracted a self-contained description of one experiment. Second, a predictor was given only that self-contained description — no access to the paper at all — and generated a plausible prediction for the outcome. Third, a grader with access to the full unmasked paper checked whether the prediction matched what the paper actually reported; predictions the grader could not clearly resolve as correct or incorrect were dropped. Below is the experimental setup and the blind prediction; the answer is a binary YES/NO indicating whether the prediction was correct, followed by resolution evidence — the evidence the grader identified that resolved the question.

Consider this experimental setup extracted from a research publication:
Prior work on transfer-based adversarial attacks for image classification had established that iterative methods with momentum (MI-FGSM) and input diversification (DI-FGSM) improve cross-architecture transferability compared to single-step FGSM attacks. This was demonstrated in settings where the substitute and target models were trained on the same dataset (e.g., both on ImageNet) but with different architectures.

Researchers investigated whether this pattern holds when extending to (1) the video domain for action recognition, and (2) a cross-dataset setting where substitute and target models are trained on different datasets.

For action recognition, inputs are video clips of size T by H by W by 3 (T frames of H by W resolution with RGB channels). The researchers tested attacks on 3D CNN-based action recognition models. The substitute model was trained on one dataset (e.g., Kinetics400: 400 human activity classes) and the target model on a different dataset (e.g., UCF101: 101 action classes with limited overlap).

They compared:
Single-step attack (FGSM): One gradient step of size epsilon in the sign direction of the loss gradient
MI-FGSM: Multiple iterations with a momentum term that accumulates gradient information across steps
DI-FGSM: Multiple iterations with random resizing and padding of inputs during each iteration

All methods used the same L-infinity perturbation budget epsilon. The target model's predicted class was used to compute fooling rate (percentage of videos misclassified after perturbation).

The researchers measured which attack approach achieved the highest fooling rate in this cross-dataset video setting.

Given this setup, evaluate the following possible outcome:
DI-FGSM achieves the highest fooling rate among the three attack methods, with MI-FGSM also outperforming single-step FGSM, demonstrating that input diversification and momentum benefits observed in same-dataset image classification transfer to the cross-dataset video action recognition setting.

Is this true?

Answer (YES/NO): NO